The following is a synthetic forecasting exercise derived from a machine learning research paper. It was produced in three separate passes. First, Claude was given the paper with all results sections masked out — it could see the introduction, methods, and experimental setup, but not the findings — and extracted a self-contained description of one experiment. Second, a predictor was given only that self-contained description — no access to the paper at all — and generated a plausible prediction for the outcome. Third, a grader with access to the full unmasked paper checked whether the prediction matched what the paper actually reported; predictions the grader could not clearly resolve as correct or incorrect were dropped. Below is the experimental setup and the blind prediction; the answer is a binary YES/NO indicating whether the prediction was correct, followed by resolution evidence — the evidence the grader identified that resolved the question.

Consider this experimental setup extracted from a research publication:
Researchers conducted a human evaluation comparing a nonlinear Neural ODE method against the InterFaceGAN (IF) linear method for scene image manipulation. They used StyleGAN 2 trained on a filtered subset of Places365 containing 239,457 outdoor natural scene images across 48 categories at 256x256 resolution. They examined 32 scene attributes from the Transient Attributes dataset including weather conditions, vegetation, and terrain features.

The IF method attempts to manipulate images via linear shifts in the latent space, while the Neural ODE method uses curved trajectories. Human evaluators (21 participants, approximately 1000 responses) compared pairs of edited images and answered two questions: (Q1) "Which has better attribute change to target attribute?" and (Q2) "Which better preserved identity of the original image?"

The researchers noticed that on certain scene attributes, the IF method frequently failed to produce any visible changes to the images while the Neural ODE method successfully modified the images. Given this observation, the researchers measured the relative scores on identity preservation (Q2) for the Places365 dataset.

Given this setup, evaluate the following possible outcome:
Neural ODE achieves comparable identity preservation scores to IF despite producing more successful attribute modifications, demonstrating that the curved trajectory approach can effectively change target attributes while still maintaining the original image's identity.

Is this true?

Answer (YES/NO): NO